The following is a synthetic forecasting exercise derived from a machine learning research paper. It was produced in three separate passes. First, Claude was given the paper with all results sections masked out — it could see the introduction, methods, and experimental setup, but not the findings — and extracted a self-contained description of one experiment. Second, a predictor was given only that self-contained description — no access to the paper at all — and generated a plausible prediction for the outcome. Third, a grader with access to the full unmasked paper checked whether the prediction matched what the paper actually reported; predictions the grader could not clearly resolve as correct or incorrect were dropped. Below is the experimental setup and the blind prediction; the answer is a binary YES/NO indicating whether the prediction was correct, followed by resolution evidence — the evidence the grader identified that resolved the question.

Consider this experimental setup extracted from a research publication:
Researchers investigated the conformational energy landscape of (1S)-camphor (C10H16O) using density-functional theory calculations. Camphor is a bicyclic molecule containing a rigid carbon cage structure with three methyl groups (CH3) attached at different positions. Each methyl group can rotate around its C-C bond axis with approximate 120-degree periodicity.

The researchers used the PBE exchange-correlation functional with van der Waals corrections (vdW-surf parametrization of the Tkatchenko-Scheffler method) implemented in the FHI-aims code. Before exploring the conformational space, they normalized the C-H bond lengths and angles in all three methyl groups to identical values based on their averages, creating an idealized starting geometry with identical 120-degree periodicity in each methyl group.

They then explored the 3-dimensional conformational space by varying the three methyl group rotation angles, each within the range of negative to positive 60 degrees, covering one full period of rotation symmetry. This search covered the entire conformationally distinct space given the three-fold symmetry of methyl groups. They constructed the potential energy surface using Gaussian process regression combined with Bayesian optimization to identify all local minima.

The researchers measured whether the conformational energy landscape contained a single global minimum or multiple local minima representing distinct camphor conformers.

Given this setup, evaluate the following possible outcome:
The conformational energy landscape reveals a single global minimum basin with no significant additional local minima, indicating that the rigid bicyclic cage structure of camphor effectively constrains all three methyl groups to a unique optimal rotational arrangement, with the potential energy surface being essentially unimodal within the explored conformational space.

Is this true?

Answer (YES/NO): YES